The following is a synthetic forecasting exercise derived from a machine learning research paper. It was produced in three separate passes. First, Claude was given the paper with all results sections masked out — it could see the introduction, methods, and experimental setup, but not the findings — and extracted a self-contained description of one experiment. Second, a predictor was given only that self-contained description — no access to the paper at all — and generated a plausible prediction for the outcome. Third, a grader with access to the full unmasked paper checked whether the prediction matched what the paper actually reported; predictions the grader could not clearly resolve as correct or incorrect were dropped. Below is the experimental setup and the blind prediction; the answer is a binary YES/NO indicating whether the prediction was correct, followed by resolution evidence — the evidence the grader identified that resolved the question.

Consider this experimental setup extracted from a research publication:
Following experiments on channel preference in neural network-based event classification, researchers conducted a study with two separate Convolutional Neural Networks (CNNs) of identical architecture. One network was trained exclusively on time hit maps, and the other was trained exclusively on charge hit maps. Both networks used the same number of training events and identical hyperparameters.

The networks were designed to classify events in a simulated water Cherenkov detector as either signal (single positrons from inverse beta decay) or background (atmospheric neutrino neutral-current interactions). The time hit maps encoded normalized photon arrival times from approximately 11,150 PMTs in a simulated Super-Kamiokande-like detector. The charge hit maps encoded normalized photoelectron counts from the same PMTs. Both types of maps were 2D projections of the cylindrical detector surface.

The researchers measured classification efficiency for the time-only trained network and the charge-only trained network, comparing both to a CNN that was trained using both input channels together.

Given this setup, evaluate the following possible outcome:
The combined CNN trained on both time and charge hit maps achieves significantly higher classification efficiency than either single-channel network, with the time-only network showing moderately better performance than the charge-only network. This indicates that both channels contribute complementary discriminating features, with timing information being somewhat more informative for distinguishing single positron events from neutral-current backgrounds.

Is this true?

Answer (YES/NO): NO